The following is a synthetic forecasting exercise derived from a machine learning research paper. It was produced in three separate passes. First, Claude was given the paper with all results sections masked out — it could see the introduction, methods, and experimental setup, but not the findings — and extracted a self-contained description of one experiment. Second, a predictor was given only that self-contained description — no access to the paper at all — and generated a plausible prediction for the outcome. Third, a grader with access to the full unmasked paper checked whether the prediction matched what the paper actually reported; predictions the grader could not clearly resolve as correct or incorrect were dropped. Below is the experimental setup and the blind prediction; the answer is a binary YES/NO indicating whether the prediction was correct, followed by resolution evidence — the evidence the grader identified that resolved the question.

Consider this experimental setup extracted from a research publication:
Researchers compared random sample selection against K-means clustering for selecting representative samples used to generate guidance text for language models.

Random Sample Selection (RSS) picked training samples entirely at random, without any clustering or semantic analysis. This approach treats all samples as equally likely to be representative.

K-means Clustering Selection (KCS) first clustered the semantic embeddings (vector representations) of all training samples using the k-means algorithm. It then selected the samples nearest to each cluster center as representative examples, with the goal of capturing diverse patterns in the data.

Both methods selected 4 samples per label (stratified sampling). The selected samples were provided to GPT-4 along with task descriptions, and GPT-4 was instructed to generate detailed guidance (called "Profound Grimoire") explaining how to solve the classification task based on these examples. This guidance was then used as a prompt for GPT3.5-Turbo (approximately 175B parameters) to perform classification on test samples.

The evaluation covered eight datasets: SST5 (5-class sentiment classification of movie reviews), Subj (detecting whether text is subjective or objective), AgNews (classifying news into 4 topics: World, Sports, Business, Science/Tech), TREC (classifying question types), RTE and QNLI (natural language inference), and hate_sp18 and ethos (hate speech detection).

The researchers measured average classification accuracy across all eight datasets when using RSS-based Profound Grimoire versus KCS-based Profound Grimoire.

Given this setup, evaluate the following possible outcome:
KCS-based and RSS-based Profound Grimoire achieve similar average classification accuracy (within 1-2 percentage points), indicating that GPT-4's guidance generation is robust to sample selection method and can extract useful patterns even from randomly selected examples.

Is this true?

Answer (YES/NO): YES